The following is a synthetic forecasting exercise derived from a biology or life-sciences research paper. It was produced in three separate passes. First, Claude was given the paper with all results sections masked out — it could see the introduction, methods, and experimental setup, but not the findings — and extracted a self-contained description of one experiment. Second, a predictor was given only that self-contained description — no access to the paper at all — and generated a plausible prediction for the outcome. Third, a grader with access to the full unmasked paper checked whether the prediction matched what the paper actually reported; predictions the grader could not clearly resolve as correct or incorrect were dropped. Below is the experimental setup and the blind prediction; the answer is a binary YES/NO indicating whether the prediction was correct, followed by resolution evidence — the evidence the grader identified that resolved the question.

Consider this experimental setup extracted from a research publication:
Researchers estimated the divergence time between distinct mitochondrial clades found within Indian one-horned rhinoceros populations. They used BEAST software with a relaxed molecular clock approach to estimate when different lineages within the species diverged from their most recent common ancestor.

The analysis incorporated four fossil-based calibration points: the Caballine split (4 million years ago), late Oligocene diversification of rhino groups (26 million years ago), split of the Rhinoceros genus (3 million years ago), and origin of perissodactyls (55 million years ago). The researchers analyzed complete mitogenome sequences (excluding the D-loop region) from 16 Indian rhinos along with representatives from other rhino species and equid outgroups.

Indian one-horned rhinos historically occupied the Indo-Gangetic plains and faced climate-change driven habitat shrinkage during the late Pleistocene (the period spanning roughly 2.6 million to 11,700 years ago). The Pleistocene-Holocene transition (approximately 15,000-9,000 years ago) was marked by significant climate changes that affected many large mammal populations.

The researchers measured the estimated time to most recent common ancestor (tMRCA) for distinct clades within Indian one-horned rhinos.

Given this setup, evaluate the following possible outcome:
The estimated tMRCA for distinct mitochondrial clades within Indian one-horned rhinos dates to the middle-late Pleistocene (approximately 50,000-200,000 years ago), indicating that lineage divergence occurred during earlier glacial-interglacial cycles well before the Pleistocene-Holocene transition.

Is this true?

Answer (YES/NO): NO